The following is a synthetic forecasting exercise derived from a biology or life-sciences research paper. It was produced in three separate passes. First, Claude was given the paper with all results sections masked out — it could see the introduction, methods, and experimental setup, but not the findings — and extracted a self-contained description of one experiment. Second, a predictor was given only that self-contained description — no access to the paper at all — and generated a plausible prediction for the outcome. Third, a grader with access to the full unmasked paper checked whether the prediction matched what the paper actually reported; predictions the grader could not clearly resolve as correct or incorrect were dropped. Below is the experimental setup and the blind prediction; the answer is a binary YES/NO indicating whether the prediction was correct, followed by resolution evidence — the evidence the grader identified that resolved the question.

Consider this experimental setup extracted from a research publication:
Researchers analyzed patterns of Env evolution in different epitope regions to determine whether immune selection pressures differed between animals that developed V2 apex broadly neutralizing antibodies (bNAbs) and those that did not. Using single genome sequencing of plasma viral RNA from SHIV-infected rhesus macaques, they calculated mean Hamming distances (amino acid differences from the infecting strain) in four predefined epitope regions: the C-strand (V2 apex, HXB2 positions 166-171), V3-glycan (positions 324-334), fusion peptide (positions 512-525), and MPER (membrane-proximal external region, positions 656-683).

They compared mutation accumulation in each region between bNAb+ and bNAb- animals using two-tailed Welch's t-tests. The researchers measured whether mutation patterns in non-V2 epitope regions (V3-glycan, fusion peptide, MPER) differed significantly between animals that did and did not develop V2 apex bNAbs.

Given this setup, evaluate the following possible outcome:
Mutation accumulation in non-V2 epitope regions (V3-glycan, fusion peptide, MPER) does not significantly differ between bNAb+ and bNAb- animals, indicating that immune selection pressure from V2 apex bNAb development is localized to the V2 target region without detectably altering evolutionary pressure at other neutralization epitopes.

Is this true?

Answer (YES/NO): YES